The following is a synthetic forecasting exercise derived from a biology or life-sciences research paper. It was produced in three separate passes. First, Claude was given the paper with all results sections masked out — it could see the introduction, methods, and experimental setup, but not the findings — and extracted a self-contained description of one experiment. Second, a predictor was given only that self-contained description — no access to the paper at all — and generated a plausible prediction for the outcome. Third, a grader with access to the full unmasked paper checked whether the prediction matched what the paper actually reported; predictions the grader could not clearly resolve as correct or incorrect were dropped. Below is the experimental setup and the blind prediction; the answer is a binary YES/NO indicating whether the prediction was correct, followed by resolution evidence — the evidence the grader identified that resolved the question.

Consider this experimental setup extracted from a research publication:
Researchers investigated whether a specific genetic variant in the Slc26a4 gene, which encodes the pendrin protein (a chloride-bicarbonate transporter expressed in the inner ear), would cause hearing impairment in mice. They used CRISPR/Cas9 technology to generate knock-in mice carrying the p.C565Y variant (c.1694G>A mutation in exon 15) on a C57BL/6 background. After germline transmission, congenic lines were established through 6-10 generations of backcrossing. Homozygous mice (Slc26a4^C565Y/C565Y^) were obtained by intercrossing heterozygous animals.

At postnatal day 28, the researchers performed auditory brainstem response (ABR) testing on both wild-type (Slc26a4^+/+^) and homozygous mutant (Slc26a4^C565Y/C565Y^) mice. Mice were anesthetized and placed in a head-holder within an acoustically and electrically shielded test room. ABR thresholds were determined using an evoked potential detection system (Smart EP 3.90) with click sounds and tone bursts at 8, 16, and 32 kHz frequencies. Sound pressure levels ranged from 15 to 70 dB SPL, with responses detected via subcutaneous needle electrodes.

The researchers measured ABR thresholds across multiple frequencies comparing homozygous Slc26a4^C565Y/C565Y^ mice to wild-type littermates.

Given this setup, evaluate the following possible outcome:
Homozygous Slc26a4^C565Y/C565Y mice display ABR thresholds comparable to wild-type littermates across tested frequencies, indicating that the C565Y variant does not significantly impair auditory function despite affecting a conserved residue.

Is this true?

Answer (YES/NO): YES